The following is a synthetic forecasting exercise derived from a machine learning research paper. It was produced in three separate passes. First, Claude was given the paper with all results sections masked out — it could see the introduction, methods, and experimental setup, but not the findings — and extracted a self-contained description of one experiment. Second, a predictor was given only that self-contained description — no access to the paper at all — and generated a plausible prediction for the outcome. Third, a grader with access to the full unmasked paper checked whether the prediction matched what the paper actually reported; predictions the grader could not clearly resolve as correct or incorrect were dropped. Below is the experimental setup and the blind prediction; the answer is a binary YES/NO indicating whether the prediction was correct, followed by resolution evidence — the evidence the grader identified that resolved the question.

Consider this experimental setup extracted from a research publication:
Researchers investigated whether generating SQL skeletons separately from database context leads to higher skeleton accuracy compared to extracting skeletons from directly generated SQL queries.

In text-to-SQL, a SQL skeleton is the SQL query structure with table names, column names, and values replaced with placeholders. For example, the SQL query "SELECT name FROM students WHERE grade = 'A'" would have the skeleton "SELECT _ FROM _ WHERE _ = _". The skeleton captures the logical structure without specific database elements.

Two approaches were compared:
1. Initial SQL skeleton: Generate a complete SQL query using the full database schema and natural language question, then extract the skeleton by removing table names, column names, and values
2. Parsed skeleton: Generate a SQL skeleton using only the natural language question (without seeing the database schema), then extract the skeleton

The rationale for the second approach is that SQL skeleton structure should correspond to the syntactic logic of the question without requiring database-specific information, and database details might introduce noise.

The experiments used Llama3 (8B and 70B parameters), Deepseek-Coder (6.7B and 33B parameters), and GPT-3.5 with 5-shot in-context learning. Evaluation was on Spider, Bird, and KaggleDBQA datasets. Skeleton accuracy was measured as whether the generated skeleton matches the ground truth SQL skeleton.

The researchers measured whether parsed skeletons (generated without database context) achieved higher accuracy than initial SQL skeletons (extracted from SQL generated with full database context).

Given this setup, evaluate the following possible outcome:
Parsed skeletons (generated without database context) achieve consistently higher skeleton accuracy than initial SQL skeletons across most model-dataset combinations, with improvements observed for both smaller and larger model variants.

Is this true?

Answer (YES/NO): YES